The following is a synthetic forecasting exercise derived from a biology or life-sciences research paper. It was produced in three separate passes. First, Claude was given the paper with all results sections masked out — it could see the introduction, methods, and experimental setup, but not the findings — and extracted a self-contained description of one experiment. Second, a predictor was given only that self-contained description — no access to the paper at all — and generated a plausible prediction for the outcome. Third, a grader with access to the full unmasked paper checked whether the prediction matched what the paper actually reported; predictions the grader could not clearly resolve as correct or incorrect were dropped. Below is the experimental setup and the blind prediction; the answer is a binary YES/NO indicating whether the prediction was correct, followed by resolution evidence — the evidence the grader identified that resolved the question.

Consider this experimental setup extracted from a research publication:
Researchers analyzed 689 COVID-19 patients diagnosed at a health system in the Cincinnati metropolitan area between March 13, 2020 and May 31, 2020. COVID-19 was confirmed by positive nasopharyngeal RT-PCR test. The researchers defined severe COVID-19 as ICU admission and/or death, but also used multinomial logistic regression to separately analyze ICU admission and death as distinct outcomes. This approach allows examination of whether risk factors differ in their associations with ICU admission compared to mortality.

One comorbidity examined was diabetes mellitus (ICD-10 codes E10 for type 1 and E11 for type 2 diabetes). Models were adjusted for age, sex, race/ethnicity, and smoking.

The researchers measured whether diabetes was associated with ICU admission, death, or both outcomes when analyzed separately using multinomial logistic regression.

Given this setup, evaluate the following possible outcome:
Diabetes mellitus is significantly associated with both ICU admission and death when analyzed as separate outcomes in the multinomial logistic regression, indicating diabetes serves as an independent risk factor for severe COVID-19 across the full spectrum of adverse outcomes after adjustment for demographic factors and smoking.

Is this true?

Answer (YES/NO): NO